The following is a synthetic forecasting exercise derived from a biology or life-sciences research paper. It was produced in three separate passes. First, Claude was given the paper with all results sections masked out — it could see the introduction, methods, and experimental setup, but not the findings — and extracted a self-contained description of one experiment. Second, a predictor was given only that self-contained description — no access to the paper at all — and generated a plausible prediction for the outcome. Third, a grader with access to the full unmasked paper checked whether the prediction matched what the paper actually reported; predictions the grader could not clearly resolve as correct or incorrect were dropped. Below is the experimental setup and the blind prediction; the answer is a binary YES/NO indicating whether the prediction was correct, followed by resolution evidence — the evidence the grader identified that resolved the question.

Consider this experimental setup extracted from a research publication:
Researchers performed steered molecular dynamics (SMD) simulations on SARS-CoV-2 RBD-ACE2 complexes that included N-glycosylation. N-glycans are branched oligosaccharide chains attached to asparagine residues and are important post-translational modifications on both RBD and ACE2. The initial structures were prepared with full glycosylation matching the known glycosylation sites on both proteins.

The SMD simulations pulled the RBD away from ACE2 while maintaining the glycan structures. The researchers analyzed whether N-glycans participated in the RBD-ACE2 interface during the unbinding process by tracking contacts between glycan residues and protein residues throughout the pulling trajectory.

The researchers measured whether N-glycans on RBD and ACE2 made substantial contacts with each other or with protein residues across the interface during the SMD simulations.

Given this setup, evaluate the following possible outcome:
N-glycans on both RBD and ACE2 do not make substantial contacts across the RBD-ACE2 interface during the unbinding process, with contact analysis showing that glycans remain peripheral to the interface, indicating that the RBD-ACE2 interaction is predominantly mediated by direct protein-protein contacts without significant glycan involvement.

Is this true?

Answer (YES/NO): NO